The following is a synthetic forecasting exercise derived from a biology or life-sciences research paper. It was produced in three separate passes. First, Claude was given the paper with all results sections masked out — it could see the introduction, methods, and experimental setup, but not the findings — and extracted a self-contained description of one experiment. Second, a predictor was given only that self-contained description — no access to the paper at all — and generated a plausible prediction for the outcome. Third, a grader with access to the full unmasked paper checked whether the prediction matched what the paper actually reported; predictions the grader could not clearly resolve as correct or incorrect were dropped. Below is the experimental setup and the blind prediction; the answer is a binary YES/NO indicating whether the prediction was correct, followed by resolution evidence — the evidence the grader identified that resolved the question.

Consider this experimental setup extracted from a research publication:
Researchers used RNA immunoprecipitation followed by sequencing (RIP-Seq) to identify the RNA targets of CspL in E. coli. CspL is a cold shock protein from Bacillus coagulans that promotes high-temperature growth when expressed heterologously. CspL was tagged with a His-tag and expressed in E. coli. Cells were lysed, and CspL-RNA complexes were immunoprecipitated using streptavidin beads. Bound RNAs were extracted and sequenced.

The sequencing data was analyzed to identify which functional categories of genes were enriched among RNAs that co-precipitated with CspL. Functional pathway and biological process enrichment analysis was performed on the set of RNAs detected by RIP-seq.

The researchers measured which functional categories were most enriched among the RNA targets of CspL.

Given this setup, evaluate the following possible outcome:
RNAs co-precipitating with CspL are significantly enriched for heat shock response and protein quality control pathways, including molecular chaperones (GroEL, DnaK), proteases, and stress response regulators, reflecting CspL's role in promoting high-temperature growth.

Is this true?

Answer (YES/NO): NO